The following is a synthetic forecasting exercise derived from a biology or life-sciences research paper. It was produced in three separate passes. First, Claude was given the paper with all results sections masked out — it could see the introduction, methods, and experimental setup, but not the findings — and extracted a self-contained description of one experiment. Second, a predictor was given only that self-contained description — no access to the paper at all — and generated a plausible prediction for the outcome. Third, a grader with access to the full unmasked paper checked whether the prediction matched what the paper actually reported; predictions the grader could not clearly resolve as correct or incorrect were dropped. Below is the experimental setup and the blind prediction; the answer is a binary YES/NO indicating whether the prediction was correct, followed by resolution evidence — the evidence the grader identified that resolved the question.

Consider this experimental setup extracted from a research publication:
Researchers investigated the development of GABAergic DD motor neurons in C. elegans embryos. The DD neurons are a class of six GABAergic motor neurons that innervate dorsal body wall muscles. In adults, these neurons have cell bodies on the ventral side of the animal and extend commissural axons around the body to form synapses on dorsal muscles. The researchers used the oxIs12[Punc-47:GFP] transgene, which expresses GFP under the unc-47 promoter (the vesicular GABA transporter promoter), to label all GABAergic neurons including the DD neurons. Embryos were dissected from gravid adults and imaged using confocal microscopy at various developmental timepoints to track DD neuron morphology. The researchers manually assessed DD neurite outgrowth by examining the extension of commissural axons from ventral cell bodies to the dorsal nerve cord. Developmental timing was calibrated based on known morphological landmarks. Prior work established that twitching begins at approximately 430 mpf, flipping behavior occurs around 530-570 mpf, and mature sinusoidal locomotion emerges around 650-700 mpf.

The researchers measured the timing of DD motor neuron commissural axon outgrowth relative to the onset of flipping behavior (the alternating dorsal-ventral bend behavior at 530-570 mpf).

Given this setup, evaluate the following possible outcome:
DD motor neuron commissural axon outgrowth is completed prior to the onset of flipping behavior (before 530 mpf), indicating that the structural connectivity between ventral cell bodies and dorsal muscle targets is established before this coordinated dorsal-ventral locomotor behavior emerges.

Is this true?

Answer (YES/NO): NO